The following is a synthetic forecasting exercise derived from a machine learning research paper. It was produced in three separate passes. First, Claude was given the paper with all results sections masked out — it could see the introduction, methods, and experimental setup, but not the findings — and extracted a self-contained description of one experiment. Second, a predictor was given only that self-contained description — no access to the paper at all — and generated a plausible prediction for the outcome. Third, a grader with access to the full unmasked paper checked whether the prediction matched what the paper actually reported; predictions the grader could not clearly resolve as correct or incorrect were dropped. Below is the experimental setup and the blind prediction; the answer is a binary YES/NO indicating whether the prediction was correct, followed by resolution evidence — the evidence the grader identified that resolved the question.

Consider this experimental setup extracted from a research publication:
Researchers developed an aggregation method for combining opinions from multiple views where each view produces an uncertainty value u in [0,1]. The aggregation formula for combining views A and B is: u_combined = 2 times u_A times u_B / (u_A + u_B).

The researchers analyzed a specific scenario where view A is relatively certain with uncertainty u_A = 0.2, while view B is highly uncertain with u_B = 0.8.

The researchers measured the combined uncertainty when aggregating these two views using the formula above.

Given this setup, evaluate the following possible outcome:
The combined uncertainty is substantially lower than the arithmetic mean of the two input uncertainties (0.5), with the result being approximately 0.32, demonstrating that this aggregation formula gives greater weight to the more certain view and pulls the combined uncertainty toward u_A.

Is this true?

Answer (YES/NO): YES